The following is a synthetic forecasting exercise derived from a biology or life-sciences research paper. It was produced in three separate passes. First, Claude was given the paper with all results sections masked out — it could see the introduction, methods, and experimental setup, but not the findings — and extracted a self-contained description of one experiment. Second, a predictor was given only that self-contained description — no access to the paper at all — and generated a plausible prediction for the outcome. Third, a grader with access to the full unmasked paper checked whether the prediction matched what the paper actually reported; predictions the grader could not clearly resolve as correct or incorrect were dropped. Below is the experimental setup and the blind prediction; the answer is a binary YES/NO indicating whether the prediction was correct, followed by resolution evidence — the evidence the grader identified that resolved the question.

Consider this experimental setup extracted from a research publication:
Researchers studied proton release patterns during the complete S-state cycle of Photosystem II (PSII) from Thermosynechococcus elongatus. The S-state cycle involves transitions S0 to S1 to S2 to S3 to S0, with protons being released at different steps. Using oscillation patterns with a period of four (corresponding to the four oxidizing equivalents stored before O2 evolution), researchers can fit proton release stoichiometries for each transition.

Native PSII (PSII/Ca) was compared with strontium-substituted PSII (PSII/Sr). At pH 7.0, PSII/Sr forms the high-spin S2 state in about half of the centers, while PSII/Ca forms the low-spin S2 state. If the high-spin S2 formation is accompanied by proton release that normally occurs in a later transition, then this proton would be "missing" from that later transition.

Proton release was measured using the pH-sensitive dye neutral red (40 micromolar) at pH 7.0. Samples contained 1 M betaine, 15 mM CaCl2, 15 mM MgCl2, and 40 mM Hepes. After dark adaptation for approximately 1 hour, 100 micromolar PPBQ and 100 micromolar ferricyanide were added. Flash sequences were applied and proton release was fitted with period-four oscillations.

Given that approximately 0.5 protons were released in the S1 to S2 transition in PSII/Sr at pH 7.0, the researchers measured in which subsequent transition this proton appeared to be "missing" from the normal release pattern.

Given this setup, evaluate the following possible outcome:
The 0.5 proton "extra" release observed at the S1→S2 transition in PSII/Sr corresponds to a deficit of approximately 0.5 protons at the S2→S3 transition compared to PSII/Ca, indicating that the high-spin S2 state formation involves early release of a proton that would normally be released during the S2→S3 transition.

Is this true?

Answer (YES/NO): NO